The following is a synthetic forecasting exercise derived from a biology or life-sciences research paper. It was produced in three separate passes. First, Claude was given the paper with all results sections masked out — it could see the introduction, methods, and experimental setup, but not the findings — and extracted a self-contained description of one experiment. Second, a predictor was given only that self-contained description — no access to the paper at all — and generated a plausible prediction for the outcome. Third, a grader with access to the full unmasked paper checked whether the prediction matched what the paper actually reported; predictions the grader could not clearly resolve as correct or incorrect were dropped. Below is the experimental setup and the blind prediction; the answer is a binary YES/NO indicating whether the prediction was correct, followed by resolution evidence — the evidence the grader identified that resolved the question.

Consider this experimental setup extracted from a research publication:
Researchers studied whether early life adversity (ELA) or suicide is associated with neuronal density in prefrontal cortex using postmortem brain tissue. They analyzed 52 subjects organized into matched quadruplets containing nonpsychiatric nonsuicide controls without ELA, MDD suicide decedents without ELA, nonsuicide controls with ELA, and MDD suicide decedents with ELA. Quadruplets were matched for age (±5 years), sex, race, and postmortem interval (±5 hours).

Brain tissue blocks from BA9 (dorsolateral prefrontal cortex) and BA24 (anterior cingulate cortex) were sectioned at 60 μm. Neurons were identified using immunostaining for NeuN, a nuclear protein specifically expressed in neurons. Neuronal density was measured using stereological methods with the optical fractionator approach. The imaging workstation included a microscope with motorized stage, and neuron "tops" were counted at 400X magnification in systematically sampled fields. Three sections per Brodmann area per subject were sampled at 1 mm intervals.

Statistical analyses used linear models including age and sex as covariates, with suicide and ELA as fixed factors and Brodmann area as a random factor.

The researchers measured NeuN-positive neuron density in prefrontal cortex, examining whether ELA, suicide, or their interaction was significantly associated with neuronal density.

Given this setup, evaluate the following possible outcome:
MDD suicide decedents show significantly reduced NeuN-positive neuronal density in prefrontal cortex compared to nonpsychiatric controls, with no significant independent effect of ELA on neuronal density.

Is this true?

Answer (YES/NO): NO